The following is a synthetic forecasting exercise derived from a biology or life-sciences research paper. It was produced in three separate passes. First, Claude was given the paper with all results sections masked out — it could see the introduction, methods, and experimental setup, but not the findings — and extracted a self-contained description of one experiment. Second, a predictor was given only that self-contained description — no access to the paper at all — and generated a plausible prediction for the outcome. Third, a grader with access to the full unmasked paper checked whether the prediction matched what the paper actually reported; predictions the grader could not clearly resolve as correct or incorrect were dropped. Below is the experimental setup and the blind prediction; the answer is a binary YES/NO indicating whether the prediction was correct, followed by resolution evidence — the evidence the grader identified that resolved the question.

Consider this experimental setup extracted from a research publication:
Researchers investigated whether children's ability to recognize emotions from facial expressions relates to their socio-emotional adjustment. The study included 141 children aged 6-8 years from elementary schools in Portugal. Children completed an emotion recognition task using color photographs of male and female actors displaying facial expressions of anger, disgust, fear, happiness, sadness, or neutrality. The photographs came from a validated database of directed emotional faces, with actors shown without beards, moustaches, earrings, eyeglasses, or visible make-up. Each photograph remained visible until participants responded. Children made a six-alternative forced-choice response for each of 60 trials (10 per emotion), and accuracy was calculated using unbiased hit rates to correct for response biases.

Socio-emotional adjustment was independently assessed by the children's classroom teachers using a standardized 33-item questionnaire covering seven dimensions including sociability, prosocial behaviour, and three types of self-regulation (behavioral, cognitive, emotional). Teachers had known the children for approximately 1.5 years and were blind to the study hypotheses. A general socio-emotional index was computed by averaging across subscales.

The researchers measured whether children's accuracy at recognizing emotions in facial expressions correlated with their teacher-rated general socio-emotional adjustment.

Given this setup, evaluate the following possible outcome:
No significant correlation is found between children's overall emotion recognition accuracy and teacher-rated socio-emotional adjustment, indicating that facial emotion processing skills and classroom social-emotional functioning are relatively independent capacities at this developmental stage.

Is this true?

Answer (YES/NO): YES